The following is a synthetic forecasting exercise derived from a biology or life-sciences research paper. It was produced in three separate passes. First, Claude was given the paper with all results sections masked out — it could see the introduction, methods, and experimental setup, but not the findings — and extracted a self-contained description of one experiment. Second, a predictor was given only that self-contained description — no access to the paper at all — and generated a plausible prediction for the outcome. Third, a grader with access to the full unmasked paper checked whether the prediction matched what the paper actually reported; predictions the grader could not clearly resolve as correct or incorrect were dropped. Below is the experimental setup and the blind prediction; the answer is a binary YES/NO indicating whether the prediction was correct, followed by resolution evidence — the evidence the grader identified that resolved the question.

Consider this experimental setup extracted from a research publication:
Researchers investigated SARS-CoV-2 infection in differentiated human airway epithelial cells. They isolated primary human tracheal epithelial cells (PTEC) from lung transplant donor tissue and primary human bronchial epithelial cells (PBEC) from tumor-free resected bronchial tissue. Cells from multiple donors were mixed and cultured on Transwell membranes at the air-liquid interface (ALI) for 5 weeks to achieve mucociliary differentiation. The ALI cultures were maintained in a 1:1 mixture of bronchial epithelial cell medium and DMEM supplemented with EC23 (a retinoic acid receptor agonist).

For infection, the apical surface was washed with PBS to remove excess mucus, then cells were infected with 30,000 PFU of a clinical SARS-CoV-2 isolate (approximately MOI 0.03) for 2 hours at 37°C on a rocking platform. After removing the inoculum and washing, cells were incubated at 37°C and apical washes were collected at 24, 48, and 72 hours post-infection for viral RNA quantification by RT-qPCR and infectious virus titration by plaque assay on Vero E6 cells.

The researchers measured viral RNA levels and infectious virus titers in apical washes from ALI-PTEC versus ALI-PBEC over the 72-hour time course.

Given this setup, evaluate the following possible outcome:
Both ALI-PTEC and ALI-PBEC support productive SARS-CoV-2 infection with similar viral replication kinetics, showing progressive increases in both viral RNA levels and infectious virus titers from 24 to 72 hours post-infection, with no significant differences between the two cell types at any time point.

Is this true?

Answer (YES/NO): NO